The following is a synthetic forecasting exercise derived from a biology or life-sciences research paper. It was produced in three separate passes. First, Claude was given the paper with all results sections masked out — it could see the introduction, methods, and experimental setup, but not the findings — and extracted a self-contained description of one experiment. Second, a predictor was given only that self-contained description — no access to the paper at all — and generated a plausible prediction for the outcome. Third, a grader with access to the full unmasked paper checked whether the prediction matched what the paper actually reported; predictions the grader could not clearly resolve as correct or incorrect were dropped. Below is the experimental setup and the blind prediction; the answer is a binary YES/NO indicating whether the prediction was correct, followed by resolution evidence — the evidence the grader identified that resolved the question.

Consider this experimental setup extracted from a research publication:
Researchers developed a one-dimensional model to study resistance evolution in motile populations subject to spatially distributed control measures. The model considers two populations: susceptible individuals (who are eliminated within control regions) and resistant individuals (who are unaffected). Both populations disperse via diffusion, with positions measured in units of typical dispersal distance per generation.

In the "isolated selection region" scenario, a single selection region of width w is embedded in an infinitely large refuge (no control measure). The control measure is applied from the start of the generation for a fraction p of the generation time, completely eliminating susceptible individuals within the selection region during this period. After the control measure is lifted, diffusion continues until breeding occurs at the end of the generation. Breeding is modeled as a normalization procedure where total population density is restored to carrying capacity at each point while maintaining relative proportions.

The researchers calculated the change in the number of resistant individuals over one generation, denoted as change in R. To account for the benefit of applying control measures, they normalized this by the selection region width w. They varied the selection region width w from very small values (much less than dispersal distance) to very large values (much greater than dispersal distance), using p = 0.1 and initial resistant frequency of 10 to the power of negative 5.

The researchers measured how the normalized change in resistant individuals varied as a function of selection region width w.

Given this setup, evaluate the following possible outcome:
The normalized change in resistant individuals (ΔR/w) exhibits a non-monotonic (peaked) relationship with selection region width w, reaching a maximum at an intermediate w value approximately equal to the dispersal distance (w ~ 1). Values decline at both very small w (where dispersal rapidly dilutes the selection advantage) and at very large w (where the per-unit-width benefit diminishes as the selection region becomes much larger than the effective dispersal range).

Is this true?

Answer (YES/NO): NO